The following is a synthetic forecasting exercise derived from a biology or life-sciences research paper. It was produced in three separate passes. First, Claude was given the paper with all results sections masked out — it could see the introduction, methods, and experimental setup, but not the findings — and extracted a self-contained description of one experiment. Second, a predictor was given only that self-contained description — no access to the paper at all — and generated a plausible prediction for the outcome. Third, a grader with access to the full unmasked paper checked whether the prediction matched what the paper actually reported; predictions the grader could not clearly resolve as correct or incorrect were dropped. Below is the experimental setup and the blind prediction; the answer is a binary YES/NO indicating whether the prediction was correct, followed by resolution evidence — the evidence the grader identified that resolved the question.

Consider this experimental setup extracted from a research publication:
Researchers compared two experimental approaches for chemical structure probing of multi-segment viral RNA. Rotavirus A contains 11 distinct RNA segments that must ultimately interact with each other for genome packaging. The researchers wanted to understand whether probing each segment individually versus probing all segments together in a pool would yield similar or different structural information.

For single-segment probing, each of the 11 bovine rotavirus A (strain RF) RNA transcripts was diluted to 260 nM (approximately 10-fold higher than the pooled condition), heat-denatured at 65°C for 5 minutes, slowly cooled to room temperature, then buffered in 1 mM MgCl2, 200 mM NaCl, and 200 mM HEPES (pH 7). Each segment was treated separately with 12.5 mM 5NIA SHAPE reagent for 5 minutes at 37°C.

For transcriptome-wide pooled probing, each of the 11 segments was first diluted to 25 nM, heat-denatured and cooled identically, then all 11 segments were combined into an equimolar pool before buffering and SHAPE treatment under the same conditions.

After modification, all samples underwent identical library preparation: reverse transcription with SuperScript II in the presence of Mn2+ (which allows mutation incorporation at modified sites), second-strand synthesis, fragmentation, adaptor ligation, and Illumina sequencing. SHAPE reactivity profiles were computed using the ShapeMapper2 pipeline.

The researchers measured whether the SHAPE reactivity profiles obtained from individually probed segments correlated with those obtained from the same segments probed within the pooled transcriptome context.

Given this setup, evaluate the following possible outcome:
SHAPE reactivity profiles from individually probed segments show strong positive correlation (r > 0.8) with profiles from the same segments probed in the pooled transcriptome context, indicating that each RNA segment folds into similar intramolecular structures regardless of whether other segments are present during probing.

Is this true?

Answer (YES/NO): YES